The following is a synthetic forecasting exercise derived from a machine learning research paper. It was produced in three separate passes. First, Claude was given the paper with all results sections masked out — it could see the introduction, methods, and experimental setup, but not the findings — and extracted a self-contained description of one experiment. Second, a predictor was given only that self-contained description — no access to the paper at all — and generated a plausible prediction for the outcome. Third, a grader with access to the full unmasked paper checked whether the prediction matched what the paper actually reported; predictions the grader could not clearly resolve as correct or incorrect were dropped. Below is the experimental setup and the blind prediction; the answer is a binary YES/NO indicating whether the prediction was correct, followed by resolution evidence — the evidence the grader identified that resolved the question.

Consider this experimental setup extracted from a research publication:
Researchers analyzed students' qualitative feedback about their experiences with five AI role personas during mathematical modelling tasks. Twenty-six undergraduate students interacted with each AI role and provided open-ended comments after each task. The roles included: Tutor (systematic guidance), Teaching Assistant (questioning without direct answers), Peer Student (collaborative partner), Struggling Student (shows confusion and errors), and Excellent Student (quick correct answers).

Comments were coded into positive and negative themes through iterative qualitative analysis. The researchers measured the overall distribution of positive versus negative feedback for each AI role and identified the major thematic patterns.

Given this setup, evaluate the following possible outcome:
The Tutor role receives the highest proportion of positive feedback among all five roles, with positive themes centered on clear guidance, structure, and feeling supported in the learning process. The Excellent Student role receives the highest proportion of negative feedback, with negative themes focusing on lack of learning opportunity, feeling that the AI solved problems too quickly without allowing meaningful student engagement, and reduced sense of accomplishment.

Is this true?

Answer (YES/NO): NO